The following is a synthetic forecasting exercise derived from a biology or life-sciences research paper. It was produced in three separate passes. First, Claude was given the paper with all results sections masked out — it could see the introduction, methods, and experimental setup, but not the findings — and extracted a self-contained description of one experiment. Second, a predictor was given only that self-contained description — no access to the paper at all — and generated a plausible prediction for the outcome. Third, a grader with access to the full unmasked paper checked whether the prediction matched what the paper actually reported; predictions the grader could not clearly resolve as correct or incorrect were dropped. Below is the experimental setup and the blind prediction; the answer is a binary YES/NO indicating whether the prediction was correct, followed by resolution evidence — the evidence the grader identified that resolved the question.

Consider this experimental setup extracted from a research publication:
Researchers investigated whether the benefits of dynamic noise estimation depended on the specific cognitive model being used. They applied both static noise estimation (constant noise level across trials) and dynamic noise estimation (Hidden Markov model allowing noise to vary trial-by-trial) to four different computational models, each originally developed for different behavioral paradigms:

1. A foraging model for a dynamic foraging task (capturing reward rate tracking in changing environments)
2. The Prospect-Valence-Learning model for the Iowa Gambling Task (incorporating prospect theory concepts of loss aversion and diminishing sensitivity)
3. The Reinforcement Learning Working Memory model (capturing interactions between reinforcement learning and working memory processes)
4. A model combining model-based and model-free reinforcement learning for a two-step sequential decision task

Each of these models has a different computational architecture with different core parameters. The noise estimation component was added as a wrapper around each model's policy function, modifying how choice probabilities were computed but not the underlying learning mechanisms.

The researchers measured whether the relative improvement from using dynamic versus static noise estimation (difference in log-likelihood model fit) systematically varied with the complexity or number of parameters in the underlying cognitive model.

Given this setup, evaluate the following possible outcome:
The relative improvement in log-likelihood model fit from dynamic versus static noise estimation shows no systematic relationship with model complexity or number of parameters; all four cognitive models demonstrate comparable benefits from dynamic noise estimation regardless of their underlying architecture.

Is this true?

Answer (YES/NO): NO